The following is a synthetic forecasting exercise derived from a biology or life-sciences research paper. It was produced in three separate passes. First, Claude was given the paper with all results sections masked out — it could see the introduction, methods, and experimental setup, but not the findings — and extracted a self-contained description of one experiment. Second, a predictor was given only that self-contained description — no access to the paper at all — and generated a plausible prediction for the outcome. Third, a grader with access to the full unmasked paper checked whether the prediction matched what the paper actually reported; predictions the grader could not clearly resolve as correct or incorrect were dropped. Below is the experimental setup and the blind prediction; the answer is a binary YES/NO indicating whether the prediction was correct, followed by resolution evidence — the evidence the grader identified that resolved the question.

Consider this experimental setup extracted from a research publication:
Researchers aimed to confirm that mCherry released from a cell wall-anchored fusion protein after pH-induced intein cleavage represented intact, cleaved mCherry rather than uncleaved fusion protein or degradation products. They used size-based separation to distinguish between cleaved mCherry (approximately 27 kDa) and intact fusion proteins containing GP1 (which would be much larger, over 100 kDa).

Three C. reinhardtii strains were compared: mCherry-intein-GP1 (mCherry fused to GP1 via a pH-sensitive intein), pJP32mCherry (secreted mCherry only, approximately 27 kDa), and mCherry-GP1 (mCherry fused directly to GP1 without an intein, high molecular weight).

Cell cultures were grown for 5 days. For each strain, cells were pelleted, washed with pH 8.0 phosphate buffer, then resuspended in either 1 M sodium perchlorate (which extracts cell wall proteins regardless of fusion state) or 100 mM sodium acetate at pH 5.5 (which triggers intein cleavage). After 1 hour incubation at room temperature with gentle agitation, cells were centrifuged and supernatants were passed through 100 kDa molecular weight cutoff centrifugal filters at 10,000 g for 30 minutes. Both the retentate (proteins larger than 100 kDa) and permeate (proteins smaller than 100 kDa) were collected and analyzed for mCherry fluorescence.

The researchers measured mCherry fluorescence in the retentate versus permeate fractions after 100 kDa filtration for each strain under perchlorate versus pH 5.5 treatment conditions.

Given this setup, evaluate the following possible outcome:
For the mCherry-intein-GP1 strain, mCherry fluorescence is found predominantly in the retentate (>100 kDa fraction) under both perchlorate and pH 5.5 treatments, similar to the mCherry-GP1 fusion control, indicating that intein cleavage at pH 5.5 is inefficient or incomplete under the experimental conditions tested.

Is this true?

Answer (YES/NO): NO